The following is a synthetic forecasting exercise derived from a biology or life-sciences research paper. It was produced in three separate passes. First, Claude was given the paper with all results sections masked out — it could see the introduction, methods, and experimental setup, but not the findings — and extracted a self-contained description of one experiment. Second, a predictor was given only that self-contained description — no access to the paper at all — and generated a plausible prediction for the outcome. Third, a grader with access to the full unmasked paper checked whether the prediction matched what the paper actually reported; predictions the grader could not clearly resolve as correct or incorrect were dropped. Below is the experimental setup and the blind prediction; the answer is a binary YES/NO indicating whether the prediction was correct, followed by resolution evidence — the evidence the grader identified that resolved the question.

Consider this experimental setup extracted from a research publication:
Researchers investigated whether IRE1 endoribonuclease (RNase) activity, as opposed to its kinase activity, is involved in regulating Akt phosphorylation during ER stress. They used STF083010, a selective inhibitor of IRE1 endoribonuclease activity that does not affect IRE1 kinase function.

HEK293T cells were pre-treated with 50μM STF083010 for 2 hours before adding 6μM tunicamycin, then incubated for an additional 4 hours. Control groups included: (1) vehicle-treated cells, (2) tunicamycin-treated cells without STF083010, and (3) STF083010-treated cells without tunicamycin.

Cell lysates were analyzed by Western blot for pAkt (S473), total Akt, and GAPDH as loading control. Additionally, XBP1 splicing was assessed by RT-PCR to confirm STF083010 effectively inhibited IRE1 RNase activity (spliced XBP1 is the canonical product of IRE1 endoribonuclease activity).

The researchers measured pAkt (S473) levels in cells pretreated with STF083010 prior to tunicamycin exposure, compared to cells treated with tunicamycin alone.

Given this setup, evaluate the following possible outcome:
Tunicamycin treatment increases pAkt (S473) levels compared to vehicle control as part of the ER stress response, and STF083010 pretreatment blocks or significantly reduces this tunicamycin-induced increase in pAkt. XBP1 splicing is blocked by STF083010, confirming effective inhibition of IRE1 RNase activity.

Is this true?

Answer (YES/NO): NO